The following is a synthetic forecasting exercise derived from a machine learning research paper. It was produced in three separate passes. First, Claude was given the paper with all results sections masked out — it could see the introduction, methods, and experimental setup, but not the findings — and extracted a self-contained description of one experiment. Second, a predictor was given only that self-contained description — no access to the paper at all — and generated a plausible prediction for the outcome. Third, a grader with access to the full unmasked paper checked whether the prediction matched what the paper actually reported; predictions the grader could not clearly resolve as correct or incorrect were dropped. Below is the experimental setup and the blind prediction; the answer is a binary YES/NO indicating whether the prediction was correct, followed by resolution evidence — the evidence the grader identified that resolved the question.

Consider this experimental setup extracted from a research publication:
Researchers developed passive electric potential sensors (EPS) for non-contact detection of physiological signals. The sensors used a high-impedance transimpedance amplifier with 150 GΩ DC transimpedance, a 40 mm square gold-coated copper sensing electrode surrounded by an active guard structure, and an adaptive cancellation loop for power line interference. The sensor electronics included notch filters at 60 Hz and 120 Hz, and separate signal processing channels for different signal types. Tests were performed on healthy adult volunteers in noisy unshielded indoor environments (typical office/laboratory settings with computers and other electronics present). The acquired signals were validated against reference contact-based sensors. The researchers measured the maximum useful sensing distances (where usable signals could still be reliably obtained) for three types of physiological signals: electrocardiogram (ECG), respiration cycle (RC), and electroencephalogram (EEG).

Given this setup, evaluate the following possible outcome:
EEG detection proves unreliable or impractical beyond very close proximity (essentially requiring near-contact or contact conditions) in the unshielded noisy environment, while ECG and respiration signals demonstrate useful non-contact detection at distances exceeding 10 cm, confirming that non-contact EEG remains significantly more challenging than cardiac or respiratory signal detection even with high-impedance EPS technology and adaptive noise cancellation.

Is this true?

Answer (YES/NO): NO